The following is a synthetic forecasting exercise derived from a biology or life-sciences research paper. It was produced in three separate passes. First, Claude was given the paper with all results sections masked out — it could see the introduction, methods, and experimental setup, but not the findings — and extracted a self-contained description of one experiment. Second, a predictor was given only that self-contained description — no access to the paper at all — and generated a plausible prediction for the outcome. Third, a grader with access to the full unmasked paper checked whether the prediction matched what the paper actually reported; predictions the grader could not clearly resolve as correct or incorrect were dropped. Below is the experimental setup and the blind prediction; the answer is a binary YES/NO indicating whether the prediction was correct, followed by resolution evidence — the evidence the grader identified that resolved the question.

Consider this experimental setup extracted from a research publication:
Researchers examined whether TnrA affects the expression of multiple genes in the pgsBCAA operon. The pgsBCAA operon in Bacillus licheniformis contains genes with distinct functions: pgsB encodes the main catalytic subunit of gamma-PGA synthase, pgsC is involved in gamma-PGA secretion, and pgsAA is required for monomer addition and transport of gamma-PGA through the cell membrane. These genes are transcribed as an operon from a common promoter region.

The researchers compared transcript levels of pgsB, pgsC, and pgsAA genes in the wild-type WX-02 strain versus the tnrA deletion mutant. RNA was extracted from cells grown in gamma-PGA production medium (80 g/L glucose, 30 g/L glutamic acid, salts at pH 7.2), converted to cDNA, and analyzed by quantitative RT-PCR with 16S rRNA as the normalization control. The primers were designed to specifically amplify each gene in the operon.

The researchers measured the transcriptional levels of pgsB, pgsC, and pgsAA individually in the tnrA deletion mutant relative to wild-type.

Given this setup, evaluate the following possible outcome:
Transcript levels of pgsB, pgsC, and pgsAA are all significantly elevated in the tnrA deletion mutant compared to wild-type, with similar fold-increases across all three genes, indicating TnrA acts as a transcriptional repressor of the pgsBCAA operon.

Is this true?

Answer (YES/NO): YES